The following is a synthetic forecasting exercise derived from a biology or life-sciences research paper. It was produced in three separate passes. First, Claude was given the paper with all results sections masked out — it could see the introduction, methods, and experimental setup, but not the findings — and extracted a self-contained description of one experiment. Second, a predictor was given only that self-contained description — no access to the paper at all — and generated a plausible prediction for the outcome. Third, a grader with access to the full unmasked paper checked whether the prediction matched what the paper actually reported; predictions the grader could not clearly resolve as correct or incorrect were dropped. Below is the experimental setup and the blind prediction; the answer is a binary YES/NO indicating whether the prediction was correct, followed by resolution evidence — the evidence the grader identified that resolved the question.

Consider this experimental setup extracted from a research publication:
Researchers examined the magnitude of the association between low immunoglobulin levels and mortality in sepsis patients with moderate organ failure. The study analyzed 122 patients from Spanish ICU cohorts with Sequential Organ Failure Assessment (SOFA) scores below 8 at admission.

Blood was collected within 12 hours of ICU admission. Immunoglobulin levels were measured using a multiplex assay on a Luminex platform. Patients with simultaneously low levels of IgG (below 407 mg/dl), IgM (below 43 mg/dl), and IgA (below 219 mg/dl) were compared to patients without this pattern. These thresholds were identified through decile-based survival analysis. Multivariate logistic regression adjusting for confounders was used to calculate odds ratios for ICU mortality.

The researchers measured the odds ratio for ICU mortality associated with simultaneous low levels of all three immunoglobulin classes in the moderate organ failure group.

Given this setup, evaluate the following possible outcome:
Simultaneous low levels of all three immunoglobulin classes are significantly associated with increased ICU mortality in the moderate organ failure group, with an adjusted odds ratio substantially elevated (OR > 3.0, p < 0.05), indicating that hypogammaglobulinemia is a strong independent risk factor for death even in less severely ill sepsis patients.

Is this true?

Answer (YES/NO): YES